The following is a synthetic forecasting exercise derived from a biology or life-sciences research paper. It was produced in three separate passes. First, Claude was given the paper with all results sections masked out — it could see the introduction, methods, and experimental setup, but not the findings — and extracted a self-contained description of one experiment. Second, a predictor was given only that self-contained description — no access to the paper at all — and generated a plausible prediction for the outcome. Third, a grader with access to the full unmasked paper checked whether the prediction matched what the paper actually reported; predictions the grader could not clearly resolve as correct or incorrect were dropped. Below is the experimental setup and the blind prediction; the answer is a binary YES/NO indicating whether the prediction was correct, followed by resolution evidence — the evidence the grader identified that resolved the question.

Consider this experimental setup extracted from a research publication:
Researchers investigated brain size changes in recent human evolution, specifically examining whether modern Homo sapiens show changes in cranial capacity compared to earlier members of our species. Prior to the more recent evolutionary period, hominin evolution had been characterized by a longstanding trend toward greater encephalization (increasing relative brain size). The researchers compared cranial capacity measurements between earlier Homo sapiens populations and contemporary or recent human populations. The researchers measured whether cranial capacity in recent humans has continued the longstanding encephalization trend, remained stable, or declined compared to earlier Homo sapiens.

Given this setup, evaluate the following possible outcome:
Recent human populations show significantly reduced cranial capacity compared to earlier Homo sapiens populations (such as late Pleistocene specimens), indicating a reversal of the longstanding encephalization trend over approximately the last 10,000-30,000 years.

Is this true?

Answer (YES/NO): YES